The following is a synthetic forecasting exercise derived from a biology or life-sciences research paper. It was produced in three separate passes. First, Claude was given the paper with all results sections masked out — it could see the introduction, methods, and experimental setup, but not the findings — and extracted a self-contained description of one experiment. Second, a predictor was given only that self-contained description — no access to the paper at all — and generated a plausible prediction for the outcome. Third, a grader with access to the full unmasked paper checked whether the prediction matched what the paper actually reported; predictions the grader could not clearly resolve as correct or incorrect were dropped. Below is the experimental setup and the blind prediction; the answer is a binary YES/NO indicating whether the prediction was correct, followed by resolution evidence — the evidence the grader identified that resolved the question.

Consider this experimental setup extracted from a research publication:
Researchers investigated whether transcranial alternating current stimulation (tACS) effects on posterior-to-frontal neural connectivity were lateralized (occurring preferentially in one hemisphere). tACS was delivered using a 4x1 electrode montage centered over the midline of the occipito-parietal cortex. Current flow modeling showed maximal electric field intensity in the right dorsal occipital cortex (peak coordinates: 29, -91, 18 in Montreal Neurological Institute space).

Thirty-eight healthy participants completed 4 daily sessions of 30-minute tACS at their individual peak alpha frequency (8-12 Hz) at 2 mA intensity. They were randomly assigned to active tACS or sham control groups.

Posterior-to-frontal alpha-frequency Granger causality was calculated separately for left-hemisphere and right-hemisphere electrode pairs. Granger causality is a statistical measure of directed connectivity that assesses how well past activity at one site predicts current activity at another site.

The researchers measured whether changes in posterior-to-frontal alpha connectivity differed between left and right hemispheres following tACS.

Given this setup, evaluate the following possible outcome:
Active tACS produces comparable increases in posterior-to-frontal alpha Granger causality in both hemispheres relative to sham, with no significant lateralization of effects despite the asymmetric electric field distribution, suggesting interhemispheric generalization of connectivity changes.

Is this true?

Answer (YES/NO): NO